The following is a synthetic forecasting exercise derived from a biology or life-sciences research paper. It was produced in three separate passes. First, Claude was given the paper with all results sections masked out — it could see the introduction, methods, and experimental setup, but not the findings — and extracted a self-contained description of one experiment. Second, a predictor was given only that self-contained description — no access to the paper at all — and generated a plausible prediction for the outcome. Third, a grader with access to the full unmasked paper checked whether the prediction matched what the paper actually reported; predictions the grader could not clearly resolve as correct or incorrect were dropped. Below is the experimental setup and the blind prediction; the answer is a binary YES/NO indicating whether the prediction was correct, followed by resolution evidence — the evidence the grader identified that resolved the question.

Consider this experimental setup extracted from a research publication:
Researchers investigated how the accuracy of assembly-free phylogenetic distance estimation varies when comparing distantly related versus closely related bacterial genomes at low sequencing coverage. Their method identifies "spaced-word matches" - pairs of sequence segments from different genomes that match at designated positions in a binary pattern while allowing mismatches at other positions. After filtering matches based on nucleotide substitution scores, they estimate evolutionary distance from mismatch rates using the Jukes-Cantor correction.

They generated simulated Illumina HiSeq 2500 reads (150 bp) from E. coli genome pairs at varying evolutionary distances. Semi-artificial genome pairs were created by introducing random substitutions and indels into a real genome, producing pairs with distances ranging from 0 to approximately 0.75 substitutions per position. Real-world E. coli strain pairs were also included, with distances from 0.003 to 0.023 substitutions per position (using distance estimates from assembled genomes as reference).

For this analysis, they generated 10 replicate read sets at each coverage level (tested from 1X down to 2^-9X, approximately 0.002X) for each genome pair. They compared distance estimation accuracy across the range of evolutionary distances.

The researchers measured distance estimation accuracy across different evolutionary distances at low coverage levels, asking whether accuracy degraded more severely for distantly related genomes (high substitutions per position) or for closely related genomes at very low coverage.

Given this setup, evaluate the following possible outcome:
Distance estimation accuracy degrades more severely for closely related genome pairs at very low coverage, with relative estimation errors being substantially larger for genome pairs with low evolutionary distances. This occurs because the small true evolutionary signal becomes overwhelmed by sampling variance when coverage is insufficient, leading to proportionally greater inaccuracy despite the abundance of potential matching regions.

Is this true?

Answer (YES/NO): NO